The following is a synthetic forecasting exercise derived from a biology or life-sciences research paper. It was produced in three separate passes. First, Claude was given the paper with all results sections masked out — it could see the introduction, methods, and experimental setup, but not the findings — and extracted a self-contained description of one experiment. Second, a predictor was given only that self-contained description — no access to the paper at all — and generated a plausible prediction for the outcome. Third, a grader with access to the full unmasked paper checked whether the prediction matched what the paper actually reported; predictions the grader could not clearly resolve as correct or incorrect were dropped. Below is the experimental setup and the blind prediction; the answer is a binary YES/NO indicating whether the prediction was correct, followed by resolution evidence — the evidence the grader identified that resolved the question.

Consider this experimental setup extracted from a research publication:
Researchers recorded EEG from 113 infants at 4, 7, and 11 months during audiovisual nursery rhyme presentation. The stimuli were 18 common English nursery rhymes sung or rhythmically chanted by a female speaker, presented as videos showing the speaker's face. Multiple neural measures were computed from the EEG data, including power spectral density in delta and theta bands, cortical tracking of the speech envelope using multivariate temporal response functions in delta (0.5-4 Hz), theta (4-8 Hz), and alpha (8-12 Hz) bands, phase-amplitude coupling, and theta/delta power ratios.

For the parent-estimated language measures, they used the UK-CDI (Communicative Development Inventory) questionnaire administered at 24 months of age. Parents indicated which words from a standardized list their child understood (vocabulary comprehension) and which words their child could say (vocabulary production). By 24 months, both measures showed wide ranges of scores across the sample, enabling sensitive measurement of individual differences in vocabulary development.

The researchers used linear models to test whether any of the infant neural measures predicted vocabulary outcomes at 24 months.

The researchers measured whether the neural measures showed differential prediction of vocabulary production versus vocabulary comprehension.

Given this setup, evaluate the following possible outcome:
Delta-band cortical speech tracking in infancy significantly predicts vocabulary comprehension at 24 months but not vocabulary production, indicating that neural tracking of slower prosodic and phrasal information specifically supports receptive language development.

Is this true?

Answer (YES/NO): NO